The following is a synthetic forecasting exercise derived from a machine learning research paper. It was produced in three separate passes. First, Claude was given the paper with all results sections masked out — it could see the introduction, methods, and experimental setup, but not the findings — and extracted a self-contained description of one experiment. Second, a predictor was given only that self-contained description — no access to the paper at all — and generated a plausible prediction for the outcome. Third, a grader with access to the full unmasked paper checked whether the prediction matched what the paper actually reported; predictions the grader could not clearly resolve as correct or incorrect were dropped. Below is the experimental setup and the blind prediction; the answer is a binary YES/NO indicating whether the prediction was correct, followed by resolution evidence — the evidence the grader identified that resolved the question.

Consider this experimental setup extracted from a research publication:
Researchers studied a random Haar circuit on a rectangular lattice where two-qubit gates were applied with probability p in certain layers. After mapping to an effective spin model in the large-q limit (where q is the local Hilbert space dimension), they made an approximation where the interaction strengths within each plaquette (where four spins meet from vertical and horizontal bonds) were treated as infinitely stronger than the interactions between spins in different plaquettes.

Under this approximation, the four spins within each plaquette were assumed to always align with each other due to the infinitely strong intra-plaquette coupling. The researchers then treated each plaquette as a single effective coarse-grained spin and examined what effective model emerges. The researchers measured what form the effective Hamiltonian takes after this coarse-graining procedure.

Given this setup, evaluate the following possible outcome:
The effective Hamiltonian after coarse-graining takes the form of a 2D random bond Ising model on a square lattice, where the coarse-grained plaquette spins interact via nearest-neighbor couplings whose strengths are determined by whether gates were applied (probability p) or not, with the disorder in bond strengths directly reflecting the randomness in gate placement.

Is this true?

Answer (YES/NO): YES